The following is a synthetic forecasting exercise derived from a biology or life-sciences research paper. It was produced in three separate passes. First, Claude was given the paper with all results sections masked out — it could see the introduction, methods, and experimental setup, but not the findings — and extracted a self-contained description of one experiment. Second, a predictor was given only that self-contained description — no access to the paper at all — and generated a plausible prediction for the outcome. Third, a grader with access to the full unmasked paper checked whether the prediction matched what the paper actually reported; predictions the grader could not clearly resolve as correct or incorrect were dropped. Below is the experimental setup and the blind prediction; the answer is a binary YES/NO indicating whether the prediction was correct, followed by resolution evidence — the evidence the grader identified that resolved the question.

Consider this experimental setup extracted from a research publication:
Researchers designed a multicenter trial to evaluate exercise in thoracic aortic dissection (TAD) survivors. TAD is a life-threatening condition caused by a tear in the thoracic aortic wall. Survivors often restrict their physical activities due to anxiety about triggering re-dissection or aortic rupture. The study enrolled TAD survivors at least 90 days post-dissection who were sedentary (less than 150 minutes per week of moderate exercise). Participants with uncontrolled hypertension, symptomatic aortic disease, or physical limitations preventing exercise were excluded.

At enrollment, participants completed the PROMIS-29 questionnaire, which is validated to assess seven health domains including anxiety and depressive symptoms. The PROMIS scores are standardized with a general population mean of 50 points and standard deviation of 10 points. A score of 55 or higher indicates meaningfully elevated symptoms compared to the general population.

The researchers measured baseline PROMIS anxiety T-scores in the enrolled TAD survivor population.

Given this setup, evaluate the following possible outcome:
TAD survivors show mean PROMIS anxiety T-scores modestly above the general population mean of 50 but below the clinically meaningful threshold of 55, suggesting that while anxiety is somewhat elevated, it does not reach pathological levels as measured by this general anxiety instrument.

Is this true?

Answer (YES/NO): YES